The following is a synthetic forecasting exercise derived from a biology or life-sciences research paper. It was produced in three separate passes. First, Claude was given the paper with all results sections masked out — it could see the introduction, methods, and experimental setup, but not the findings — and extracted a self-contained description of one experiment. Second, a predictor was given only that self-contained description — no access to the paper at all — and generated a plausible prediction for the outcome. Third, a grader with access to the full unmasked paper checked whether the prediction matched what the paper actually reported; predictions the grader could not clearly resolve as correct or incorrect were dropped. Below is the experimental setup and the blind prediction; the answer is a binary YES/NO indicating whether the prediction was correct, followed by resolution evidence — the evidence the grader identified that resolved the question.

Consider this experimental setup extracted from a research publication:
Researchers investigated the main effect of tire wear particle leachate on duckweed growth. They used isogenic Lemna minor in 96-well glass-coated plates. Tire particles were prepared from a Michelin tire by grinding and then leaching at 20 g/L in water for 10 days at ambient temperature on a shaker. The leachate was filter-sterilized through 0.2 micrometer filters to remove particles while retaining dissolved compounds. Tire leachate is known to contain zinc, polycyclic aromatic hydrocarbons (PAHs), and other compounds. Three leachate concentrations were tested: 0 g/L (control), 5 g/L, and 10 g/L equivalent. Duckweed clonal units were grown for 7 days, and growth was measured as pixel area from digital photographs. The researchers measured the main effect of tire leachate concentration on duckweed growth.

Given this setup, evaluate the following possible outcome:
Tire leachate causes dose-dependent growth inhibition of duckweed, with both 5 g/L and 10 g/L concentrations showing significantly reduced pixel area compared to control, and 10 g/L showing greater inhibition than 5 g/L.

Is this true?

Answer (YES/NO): NO